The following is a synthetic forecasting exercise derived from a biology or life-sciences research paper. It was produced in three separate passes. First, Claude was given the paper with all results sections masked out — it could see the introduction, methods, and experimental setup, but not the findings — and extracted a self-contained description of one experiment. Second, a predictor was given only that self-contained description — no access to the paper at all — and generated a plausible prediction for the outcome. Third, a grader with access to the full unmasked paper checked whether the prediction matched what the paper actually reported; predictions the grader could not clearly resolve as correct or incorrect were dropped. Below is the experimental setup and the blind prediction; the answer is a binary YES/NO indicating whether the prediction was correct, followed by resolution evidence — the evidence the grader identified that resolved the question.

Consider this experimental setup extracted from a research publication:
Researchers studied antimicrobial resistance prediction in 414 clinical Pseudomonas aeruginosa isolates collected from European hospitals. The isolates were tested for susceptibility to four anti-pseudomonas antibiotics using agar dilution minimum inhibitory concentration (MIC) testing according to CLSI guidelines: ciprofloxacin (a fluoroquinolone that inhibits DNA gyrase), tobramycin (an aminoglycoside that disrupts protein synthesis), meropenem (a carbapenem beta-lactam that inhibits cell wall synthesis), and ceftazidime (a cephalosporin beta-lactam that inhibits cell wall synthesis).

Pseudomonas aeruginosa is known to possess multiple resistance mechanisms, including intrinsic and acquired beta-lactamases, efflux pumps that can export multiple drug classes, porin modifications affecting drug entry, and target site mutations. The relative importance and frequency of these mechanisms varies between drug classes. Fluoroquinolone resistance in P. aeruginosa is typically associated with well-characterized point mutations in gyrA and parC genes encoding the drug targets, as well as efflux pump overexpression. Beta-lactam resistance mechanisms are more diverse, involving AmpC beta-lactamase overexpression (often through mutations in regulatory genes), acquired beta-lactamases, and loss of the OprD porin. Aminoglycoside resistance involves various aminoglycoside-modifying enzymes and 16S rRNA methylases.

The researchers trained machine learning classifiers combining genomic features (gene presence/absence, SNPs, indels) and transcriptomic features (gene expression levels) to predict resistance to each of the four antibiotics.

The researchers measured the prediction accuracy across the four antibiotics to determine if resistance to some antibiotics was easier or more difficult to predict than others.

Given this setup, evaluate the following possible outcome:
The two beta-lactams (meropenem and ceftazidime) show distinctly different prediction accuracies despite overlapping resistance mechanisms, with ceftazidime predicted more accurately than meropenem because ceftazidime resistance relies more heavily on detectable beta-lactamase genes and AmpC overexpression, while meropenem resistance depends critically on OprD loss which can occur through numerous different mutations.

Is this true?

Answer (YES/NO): NO